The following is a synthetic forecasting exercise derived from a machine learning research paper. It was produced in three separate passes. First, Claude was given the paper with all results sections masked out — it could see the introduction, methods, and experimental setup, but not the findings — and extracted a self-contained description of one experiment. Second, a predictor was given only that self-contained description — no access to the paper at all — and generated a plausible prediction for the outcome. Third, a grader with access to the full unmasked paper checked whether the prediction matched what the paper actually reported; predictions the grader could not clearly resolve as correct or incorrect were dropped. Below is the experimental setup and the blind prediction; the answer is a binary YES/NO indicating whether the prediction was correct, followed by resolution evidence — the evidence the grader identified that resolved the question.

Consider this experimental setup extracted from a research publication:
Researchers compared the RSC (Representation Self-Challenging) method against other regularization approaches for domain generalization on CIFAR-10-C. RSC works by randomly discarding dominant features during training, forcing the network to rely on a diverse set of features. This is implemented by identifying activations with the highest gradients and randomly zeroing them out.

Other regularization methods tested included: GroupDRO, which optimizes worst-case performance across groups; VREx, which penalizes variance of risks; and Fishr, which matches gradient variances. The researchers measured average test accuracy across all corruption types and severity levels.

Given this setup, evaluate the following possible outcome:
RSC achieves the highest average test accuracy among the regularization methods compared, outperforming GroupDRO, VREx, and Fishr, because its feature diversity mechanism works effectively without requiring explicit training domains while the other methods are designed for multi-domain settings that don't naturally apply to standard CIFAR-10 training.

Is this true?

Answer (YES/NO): NO